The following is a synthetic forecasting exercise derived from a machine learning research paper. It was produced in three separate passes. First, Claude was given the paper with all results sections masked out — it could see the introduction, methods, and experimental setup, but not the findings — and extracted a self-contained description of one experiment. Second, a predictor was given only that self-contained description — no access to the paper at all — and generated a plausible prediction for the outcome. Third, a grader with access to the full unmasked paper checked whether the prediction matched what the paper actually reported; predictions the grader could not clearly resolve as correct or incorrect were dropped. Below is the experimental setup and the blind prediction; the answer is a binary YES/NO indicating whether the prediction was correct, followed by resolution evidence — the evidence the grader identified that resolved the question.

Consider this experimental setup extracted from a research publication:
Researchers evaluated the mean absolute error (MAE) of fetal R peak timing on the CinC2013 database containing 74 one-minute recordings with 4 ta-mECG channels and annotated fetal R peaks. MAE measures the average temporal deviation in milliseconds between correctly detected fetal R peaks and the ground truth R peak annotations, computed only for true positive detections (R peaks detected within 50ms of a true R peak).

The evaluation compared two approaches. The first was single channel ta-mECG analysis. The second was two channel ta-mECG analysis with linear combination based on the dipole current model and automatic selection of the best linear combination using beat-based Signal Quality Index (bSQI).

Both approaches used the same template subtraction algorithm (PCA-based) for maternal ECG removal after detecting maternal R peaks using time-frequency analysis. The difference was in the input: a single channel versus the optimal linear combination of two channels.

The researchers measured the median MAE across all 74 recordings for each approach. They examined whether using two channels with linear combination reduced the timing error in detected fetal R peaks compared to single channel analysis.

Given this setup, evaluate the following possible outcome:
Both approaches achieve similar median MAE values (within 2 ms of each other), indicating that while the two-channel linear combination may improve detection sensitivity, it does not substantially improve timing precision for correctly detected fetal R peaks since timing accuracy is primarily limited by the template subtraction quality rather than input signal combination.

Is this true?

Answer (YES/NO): NO